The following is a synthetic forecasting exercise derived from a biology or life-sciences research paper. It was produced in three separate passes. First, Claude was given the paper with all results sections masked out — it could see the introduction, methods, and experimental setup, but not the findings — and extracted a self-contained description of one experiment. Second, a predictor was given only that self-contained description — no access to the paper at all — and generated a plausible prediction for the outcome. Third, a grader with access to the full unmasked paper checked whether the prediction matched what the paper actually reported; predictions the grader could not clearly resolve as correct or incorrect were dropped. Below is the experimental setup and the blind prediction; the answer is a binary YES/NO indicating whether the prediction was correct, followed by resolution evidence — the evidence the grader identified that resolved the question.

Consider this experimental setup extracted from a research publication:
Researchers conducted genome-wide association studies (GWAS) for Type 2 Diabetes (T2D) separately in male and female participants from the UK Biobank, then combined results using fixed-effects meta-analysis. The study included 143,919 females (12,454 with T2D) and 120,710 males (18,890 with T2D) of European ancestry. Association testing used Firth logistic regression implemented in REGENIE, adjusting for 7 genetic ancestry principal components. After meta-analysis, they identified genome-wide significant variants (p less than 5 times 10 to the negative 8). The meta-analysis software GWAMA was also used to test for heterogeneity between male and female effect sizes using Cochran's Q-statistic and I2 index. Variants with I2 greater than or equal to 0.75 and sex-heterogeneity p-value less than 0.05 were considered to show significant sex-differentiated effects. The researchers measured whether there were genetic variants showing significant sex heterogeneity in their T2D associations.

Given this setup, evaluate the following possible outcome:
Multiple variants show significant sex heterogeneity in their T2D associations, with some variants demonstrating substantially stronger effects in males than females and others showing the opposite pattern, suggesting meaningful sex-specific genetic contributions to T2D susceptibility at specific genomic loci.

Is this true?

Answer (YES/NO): NO